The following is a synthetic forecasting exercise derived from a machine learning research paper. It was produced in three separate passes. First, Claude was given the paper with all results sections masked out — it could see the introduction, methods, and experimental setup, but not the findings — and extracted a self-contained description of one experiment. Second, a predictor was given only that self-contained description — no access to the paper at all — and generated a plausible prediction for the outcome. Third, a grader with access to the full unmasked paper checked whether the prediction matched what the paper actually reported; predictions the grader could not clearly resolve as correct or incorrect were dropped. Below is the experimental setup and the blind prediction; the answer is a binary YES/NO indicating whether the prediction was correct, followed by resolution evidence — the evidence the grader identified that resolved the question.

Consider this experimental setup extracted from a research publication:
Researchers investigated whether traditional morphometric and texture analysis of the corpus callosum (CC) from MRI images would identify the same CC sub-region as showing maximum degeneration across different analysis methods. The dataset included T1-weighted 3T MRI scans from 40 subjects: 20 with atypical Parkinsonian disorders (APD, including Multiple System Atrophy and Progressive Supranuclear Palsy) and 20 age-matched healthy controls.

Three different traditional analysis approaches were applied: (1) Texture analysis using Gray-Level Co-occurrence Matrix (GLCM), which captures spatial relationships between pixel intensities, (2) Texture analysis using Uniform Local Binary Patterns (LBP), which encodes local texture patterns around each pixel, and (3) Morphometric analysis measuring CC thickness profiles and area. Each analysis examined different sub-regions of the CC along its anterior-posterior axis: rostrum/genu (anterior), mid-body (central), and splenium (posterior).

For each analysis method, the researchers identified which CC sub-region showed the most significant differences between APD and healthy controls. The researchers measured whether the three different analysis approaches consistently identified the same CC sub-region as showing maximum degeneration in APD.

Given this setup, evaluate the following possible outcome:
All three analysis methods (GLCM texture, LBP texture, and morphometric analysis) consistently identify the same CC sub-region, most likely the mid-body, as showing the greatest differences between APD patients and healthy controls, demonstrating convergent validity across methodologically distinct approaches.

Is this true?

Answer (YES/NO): YES